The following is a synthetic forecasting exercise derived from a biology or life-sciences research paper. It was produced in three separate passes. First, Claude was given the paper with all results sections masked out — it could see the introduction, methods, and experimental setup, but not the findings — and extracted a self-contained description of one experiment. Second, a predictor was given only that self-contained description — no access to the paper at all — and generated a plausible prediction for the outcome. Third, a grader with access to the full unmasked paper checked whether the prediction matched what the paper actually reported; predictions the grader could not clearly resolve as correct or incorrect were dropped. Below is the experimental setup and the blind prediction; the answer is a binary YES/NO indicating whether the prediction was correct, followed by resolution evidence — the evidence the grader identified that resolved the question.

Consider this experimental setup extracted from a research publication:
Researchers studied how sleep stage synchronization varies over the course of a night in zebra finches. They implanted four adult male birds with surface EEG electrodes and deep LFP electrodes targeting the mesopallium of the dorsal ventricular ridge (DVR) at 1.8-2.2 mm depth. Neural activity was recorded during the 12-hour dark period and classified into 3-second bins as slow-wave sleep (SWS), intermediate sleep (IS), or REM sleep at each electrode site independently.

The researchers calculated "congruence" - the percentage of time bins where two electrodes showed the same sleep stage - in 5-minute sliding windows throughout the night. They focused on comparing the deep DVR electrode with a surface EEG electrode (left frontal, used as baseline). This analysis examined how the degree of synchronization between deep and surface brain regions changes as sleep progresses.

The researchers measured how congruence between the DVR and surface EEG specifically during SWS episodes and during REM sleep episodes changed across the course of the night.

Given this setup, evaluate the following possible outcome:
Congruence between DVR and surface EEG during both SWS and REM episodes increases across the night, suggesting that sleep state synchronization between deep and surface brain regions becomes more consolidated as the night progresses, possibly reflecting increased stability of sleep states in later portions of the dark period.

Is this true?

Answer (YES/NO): NO